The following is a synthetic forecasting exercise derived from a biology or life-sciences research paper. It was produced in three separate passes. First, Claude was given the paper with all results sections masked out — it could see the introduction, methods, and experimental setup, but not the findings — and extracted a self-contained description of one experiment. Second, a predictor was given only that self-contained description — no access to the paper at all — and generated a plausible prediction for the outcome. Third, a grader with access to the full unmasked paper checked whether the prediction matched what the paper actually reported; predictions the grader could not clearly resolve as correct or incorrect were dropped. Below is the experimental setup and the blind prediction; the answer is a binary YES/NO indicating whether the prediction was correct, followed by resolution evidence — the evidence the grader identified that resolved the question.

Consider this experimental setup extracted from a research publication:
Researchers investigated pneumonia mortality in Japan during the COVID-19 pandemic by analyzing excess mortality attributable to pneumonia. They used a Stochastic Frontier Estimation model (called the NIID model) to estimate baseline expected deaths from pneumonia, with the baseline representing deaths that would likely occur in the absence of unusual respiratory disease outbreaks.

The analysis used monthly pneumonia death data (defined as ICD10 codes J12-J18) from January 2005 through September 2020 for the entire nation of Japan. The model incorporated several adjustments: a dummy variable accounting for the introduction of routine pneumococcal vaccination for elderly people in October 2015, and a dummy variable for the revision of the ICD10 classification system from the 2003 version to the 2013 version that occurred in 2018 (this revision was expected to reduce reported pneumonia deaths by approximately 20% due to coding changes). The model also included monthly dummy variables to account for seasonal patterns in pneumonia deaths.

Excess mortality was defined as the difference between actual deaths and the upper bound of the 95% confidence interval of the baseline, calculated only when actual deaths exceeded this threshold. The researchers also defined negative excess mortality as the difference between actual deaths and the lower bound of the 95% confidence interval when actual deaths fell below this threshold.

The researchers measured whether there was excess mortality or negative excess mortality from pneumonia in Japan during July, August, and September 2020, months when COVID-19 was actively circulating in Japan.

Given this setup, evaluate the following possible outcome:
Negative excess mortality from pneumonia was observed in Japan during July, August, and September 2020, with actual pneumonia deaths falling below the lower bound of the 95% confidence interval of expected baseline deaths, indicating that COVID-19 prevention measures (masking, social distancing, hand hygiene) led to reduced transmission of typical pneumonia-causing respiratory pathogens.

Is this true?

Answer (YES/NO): NO